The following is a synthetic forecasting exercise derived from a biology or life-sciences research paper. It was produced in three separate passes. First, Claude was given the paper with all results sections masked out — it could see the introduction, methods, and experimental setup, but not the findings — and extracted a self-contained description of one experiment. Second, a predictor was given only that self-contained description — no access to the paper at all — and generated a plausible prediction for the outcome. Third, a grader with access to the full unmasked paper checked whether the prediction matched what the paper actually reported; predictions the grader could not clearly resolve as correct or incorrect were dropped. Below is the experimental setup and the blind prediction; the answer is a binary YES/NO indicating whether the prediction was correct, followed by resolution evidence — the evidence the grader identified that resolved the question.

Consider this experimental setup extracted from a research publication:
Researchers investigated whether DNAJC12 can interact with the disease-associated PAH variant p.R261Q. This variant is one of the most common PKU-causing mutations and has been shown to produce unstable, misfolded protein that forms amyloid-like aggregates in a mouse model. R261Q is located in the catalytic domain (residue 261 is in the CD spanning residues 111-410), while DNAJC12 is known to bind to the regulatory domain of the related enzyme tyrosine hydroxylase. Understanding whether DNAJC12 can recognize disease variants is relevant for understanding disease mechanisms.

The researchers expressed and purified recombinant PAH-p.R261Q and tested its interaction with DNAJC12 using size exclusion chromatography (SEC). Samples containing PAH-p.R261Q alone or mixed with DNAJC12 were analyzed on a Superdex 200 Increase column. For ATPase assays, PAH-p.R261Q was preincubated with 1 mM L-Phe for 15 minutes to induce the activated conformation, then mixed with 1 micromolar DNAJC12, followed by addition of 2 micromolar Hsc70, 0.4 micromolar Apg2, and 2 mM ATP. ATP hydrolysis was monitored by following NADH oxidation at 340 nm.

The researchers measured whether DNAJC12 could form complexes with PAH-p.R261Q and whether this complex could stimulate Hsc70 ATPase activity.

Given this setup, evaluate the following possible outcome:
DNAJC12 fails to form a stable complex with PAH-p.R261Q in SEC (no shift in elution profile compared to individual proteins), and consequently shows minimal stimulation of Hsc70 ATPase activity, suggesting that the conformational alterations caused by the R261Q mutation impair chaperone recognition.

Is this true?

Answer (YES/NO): NO